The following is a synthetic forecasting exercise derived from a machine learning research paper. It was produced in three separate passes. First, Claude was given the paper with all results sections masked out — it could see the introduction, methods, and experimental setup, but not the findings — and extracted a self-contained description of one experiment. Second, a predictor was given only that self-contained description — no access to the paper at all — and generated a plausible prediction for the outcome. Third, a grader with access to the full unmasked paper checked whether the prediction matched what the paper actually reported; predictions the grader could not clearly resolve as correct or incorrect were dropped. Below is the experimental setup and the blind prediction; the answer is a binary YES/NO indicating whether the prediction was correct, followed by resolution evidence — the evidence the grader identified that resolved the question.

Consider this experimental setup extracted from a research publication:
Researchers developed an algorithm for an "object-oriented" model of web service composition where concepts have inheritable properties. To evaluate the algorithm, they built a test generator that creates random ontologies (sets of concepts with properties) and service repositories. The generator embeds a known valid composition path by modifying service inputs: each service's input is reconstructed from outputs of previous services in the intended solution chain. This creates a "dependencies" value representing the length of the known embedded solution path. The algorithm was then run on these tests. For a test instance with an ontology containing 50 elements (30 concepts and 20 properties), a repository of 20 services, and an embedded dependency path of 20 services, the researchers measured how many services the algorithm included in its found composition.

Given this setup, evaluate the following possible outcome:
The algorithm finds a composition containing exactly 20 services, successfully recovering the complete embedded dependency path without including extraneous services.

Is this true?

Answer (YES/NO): NO